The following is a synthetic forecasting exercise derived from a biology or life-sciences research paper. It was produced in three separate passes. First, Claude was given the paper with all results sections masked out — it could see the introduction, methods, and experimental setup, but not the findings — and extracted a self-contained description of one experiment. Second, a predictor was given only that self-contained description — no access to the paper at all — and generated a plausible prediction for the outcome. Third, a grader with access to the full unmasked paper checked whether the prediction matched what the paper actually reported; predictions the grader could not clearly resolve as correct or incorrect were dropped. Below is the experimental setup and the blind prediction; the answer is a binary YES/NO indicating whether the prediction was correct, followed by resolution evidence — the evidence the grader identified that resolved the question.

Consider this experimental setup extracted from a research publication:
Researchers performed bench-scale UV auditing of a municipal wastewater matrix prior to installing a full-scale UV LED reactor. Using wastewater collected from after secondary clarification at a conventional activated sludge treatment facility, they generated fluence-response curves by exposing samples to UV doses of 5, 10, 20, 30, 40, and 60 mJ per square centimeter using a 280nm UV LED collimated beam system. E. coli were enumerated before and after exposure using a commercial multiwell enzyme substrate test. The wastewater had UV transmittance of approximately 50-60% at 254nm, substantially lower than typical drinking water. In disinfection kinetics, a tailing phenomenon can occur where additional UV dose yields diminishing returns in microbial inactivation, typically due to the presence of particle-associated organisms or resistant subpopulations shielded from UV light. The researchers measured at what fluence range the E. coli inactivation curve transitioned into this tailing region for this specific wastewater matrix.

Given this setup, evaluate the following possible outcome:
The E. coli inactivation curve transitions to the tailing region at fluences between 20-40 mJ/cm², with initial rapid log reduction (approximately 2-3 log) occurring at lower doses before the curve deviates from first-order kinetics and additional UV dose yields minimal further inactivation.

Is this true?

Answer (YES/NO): YES